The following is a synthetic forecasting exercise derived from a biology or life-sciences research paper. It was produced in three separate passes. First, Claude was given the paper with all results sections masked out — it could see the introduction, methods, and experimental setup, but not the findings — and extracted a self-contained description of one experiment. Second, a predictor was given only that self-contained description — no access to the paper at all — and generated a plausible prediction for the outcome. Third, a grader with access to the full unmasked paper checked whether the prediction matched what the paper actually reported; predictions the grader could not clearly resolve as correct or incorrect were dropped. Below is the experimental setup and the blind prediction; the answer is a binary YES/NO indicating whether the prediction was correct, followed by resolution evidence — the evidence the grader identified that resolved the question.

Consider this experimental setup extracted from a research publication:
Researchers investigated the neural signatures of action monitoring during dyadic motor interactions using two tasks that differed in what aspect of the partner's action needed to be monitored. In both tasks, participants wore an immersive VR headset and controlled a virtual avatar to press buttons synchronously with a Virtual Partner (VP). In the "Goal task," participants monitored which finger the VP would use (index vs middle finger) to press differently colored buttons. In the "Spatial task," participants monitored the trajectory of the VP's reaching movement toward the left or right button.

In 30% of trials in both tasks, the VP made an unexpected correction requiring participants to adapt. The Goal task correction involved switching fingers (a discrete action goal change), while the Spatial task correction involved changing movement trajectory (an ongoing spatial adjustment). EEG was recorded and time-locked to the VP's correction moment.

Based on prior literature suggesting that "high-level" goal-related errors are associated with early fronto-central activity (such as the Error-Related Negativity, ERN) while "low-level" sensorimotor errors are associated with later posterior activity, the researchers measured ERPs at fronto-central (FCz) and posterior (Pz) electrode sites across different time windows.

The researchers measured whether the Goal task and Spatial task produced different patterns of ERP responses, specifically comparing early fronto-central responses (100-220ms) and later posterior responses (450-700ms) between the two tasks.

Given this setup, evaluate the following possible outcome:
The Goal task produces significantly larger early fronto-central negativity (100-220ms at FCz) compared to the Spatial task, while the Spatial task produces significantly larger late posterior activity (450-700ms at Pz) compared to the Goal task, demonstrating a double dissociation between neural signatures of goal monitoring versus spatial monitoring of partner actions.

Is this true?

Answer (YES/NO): NO